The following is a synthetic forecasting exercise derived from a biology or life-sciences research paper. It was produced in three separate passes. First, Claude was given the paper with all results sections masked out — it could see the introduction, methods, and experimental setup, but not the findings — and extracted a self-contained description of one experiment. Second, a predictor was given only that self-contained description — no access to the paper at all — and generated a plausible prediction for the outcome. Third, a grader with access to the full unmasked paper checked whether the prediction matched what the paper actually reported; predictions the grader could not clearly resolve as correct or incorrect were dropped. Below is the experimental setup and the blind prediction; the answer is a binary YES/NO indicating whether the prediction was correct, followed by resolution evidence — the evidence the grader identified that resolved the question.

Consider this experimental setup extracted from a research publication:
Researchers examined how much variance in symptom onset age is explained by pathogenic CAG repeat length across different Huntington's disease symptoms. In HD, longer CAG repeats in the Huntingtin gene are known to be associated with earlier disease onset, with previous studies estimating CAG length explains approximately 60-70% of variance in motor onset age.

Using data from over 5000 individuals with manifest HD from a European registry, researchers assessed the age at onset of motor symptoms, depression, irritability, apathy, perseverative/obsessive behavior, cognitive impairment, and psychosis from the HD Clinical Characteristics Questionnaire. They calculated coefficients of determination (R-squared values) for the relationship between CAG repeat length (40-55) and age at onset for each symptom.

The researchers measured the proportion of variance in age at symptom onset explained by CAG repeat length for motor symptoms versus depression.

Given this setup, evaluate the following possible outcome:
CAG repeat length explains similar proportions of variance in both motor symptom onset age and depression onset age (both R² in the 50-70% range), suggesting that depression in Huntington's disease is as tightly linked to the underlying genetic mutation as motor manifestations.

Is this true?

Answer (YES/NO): NO